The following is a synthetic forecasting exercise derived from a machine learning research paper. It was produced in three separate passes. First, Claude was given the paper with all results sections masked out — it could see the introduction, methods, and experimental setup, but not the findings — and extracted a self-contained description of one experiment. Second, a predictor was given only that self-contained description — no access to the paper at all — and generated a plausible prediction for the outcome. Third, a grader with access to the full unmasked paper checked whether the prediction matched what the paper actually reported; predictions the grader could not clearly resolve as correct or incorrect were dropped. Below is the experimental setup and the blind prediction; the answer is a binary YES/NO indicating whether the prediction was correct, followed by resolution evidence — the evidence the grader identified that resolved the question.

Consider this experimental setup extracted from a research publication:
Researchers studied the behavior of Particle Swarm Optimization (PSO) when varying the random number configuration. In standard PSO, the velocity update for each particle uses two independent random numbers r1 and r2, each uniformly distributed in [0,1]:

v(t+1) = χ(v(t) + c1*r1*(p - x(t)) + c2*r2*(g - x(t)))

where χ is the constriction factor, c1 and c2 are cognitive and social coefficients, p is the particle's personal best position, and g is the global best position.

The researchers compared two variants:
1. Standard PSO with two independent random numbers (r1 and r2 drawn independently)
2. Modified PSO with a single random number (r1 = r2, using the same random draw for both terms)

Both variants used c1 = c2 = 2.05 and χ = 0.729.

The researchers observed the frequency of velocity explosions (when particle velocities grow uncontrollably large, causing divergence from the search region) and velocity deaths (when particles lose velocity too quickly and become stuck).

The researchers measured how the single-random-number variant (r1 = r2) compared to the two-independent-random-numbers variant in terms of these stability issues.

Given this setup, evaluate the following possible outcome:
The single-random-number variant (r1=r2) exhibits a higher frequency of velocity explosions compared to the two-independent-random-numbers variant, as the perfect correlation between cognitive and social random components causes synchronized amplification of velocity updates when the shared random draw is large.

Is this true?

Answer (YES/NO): YES